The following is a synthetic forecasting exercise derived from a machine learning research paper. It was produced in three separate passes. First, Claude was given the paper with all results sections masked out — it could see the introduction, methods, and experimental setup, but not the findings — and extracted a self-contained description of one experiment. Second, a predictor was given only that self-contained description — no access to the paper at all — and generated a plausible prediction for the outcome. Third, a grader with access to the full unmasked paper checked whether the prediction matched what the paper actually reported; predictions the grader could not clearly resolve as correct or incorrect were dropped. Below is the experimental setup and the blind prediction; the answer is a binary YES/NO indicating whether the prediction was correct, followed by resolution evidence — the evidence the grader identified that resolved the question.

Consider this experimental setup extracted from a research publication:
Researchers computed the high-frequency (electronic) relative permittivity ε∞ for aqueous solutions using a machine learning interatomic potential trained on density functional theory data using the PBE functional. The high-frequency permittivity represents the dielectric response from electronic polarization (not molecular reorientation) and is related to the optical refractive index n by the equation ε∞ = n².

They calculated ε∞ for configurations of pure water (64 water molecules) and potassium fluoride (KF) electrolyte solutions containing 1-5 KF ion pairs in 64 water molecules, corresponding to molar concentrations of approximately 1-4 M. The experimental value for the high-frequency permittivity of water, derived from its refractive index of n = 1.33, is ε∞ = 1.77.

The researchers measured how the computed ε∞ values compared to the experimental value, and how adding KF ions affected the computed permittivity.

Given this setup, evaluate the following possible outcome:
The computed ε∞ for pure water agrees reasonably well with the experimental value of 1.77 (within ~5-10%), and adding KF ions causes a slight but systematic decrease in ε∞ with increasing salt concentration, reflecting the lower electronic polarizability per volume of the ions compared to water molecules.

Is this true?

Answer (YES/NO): NO